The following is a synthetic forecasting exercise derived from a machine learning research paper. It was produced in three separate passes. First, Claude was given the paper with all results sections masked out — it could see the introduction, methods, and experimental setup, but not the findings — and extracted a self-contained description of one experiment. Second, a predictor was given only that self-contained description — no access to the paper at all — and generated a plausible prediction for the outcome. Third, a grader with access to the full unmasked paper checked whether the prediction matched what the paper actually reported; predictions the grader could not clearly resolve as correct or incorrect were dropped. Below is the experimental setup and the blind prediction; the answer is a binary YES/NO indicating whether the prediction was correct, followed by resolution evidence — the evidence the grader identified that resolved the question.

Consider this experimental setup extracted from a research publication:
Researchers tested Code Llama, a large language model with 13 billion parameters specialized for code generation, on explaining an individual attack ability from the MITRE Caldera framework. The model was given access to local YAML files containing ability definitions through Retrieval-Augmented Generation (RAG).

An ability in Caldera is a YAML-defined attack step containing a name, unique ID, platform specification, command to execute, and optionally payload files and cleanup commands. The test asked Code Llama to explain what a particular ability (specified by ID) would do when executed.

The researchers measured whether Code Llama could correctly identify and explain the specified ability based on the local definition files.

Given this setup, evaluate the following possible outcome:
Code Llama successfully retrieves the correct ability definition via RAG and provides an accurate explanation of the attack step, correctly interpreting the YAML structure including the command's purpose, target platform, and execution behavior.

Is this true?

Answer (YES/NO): NO